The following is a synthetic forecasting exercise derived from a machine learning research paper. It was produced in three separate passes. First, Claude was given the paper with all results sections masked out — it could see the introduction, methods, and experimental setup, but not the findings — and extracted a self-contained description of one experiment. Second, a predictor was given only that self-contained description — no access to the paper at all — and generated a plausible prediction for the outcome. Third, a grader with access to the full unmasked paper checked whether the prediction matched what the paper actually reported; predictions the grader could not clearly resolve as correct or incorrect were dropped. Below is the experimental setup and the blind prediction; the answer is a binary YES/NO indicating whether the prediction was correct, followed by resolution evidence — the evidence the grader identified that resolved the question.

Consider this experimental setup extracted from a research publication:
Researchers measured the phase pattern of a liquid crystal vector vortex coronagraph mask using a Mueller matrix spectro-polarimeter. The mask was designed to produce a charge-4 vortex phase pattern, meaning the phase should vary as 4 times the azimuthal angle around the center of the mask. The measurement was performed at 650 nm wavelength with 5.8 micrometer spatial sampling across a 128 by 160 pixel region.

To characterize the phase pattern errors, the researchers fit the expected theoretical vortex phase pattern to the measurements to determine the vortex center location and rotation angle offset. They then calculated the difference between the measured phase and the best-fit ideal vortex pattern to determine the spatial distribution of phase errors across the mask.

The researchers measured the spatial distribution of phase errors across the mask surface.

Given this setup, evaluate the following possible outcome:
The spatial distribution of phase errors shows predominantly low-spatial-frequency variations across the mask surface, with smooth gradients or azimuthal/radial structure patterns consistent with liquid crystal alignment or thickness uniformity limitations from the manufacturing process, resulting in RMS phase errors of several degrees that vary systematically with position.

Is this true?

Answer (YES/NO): NO